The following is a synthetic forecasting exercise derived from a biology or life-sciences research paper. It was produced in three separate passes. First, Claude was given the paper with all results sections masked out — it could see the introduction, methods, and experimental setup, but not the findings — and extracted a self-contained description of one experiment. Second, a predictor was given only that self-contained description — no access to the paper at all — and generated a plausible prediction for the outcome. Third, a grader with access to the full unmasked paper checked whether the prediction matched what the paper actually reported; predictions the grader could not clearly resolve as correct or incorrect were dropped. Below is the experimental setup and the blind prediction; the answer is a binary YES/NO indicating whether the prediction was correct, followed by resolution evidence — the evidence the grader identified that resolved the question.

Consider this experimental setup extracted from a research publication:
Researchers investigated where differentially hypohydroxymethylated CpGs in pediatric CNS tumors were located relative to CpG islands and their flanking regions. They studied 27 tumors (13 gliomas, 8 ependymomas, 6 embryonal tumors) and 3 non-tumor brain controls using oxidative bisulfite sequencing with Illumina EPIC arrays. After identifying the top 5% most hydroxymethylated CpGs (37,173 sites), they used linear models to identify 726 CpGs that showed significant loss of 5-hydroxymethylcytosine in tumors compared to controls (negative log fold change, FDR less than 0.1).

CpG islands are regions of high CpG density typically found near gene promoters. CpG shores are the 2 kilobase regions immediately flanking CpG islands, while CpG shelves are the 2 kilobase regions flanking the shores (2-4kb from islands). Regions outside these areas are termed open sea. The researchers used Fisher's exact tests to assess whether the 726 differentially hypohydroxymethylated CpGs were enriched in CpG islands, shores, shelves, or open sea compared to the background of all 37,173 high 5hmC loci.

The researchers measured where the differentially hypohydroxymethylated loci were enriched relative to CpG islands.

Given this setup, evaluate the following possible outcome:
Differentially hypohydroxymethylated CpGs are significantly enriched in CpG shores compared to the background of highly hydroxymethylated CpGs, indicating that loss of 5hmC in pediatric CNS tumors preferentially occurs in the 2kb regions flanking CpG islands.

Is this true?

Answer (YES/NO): NO